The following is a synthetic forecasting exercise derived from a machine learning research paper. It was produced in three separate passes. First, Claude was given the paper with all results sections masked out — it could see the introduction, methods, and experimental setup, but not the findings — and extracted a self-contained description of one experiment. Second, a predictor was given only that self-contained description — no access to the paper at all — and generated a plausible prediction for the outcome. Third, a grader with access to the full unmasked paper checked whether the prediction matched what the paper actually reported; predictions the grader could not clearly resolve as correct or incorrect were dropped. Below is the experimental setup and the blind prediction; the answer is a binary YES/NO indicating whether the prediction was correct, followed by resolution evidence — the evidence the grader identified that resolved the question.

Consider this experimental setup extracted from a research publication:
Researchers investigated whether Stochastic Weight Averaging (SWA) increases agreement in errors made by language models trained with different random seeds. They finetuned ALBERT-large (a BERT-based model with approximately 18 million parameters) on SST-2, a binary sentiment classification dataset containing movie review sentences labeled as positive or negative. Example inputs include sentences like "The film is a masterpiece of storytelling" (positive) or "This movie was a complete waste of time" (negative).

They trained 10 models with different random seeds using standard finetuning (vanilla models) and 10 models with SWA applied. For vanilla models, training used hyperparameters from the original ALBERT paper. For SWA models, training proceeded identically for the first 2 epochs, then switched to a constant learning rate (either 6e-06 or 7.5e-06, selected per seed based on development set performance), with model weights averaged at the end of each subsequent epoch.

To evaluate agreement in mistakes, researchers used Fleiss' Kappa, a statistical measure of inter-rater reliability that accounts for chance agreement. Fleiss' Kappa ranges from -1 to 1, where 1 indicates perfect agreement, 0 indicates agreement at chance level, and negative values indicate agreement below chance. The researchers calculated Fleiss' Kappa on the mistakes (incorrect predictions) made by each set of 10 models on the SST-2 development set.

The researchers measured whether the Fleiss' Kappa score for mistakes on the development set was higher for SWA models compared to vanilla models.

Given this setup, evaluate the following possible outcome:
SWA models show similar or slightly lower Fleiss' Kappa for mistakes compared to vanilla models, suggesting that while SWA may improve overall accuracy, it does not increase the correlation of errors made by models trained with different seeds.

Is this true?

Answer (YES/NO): NO